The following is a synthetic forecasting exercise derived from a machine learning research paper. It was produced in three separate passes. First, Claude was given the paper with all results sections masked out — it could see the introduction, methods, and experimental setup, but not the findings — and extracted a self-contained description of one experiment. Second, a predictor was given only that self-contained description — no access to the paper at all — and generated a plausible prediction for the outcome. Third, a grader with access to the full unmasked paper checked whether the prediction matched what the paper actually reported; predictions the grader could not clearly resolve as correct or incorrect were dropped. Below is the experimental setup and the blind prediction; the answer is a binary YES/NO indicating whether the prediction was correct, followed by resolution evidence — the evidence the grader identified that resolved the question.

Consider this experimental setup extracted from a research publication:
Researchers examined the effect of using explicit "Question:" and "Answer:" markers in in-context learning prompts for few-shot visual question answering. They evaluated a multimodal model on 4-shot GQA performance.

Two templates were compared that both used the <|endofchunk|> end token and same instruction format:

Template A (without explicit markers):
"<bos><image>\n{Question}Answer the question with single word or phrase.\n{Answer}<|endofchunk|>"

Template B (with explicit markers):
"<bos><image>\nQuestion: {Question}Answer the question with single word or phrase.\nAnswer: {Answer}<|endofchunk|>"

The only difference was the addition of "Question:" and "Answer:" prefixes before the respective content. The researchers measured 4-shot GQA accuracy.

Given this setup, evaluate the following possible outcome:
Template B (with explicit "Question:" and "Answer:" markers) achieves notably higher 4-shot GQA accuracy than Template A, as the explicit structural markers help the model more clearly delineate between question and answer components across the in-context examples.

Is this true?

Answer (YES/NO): YES